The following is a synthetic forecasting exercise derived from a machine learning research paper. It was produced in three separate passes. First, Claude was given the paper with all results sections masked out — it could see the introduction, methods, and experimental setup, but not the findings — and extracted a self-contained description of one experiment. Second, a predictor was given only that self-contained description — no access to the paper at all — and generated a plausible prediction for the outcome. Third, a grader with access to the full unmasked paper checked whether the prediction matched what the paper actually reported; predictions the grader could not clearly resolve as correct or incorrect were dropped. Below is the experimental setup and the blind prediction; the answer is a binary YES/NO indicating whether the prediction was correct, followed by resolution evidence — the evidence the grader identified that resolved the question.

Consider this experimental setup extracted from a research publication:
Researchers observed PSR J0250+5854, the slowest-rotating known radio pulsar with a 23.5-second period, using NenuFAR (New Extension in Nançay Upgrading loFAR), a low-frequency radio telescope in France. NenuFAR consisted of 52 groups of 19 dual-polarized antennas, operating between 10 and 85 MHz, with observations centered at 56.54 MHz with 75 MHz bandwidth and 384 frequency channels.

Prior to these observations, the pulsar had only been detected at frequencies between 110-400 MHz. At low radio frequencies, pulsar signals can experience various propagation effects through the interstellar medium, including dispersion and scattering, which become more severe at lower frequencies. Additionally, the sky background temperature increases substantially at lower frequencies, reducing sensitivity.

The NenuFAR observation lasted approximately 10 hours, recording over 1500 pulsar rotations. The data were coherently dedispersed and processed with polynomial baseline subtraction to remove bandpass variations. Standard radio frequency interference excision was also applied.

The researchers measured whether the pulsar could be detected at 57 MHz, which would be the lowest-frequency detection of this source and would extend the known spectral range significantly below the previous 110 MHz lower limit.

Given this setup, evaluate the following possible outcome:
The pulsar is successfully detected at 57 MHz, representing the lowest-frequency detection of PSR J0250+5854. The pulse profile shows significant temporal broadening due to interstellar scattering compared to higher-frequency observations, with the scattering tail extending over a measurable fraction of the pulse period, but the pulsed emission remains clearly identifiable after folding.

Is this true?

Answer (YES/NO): YES